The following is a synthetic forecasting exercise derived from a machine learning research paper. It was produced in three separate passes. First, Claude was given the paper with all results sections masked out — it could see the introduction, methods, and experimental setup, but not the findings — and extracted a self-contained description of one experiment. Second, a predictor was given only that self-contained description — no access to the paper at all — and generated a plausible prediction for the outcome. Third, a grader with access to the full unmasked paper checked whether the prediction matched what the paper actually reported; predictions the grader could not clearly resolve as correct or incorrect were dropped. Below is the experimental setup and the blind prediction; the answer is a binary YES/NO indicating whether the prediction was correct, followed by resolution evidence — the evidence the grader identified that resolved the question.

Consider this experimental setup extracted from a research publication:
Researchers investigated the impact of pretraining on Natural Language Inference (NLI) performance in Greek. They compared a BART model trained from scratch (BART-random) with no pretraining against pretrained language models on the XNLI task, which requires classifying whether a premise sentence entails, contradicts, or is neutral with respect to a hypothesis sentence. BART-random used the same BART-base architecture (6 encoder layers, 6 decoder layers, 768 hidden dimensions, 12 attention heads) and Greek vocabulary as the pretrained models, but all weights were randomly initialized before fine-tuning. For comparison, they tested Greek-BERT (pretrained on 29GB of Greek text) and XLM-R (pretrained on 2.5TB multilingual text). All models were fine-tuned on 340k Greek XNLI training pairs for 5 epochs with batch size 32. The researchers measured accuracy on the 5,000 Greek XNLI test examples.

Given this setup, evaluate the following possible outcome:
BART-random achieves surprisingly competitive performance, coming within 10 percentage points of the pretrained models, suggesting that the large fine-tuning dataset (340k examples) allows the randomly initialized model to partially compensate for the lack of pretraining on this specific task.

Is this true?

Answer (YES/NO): NO